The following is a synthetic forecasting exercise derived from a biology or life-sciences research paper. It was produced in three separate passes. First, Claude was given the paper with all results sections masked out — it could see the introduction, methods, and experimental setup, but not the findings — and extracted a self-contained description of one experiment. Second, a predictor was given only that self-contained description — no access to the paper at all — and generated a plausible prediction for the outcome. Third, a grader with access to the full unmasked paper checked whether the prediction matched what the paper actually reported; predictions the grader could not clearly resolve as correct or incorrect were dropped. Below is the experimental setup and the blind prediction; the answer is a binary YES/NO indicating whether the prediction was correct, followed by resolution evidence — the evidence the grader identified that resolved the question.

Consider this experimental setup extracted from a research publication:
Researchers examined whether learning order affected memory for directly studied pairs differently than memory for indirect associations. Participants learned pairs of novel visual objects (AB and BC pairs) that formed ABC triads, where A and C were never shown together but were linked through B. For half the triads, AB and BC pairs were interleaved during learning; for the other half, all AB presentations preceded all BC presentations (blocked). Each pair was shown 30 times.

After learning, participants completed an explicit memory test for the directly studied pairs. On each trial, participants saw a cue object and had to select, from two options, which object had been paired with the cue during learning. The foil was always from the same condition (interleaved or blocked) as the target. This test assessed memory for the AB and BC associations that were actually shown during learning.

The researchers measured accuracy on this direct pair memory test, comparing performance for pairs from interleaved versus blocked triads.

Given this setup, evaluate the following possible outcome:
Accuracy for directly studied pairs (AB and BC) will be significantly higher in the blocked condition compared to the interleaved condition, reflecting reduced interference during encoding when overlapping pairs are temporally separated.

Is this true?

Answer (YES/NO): NO